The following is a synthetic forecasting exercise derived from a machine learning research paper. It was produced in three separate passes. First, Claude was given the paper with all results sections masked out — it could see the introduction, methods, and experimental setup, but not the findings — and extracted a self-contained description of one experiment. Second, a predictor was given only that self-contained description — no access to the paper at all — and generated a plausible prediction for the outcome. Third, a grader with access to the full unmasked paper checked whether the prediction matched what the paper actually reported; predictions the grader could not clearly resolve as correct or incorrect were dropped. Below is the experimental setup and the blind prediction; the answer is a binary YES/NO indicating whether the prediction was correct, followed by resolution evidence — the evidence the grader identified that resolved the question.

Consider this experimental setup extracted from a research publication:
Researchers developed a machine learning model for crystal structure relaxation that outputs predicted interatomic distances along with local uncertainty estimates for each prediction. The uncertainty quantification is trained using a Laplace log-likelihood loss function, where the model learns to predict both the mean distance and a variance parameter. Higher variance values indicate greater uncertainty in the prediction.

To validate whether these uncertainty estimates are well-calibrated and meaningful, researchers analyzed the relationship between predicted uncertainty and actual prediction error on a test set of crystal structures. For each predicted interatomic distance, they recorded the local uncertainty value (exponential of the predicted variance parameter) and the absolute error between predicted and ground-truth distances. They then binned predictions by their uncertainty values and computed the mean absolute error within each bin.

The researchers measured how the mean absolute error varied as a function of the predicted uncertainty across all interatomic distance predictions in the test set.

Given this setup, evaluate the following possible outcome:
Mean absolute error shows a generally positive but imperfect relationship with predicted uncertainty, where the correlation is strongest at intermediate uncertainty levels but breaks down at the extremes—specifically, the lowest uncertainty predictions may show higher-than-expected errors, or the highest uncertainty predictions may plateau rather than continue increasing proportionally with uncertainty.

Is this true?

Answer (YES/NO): NO